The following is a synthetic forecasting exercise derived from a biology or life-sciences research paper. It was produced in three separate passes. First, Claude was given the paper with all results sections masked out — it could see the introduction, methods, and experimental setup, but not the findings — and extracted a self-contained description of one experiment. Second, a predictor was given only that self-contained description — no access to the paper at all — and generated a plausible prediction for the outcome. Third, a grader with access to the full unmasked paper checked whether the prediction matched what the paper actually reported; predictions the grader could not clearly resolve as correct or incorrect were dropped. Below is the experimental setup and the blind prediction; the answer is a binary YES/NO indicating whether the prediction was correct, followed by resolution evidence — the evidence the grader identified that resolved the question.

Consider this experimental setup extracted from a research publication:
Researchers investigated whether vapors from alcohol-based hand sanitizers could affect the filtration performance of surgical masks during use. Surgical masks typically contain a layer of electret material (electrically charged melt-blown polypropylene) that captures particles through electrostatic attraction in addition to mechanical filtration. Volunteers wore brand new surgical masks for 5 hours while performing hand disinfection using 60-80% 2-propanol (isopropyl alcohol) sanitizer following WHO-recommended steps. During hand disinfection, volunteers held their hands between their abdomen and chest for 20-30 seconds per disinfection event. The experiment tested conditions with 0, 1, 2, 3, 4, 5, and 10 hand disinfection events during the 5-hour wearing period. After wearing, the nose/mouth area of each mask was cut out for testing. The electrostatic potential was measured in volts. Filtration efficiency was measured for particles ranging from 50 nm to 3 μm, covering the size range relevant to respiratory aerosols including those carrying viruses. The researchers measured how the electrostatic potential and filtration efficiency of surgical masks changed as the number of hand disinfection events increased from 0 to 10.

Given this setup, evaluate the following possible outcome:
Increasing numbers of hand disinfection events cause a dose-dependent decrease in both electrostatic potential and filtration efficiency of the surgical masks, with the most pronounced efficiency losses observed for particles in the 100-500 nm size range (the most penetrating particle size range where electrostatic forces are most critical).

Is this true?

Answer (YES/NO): YES